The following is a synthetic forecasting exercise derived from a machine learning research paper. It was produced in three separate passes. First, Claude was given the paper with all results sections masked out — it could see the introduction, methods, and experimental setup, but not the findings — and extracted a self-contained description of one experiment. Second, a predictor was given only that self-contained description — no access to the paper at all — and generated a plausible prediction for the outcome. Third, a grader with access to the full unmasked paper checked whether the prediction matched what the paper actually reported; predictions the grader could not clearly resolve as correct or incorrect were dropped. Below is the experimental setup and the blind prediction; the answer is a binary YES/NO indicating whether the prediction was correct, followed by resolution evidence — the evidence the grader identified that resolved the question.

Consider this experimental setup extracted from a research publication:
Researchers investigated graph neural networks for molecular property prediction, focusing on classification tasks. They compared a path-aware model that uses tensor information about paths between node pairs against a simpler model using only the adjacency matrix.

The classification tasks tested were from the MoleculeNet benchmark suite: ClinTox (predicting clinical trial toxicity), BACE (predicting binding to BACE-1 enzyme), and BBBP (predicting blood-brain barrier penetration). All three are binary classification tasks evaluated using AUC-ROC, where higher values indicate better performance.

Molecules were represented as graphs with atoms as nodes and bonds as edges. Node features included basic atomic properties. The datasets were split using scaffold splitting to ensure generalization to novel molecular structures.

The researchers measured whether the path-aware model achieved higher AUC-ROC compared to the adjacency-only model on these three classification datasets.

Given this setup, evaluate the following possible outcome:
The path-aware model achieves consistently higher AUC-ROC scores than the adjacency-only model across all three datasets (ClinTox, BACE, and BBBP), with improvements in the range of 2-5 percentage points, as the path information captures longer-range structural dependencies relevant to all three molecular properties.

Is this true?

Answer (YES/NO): NO